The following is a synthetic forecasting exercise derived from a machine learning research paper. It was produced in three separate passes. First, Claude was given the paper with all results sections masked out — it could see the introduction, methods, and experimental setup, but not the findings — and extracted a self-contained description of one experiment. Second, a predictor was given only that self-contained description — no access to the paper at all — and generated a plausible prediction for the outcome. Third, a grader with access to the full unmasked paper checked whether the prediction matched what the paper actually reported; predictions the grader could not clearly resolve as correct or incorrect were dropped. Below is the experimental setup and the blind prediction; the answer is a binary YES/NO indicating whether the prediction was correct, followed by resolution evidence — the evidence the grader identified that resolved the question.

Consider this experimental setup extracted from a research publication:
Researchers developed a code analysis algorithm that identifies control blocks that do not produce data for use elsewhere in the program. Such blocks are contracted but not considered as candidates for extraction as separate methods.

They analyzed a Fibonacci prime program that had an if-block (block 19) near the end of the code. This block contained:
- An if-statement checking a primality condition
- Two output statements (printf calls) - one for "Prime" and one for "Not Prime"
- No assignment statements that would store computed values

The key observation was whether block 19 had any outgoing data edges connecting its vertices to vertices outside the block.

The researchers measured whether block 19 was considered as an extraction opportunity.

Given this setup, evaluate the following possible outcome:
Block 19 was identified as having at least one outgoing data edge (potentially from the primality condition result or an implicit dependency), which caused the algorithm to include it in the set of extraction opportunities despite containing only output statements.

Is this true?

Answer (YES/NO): NO